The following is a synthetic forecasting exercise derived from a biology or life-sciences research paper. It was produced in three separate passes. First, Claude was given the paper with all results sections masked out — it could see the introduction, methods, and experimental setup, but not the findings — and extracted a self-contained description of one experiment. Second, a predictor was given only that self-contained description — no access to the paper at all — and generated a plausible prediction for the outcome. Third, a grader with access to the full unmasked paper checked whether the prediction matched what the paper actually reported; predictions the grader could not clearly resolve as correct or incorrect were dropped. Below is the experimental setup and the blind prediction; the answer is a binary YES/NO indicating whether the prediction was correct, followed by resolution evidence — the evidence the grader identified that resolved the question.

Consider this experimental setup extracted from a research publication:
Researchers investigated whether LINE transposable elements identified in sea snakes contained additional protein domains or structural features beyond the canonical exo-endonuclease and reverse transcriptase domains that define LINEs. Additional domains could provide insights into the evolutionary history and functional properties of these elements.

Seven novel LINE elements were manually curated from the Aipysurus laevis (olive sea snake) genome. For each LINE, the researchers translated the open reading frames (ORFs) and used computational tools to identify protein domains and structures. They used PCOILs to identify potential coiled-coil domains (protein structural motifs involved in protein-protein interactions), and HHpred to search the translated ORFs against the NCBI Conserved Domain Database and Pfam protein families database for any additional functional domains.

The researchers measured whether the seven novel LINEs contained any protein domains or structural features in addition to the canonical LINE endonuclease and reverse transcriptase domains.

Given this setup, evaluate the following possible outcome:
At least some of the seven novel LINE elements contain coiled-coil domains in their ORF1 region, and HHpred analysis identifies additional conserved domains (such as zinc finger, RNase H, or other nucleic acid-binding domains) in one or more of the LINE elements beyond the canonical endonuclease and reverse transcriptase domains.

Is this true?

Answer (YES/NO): YES